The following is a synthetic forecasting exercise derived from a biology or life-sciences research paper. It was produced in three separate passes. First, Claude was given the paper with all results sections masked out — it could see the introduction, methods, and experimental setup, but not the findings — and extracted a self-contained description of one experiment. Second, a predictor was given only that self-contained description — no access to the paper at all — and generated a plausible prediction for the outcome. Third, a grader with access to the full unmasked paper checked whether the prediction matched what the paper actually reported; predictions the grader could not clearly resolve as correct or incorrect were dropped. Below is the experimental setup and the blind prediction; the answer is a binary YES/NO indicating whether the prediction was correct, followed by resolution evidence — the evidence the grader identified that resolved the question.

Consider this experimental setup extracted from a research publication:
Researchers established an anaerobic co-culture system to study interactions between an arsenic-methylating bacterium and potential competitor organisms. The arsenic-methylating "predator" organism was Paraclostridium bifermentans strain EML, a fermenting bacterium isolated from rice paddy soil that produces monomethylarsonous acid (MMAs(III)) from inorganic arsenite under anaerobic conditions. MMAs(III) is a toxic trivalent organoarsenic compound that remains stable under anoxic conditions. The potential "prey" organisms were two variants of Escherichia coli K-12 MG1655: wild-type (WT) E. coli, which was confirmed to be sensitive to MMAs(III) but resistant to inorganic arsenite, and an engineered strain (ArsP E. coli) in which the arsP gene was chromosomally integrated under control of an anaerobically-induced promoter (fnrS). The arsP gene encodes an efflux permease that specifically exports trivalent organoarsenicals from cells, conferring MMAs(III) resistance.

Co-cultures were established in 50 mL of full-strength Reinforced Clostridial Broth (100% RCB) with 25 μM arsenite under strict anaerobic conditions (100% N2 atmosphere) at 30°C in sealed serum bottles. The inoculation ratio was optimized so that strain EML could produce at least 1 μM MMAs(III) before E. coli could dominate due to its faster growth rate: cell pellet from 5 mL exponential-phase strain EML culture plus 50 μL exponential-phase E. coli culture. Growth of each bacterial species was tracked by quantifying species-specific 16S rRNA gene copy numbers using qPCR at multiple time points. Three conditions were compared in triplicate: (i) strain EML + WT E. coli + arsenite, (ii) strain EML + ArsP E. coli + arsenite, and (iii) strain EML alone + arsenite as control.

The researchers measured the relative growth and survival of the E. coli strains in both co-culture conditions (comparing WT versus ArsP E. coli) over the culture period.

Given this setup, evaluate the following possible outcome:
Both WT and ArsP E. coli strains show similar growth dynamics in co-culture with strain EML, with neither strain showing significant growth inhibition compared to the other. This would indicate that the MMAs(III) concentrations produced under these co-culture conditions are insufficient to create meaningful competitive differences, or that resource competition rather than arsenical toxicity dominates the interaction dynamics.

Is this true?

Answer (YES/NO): NO